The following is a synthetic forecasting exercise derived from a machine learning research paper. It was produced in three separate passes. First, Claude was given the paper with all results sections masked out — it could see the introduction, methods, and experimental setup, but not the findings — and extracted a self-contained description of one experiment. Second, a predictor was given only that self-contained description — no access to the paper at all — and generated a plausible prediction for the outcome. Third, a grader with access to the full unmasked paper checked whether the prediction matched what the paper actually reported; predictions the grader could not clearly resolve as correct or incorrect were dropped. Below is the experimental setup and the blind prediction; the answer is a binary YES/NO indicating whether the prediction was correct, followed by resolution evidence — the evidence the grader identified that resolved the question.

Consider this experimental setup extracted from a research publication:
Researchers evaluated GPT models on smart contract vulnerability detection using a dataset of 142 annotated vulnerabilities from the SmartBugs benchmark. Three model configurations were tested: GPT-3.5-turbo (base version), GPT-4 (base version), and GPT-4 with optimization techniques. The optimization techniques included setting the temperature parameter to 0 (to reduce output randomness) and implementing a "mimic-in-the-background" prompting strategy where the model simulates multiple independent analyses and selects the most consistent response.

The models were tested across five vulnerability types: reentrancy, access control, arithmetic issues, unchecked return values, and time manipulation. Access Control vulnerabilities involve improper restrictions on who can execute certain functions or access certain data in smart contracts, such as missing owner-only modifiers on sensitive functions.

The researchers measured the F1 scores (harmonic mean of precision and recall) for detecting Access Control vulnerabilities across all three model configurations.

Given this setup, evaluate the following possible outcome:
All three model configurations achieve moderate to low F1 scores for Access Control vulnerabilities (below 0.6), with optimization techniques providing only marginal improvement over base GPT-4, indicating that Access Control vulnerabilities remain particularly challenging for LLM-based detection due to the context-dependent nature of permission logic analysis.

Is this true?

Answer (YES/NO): YES